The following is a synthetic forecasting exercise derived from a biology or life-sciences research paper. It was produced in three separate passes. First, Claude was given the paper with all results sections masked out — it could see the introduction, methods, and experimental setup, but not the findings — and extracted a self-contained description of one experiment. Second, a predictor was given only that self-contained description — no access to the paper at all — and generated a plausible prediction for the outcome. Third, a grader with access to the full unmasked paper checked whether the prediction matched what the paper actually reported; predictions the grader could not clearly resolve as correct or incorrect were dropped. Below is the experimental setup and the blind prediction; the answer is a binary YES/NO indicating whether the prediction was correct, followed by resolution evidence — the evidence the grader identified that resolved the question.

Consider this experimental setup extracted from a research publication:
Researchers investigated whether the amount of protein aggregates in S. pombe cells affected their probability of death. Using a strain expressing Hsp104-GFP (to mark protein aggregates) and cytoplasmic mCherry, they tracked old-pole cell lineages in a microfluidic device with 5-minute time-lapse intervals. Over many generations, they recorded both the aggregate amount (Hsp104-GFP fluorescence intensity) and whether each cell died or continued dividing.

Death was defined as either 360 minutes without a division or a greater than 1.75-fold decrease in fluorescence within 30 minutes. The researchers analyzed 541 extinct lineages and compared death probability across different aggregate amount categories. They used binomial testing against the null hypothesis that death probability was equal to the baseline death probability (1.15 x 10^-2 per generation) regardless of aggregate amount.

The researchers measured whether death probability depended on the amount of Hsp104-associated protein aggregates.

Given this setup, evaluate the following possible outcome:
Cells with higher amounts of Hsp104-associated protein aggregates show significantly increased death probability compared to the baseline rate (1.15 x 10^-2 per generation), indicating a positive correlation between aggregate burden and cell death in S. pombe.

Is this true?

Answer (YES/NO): YES